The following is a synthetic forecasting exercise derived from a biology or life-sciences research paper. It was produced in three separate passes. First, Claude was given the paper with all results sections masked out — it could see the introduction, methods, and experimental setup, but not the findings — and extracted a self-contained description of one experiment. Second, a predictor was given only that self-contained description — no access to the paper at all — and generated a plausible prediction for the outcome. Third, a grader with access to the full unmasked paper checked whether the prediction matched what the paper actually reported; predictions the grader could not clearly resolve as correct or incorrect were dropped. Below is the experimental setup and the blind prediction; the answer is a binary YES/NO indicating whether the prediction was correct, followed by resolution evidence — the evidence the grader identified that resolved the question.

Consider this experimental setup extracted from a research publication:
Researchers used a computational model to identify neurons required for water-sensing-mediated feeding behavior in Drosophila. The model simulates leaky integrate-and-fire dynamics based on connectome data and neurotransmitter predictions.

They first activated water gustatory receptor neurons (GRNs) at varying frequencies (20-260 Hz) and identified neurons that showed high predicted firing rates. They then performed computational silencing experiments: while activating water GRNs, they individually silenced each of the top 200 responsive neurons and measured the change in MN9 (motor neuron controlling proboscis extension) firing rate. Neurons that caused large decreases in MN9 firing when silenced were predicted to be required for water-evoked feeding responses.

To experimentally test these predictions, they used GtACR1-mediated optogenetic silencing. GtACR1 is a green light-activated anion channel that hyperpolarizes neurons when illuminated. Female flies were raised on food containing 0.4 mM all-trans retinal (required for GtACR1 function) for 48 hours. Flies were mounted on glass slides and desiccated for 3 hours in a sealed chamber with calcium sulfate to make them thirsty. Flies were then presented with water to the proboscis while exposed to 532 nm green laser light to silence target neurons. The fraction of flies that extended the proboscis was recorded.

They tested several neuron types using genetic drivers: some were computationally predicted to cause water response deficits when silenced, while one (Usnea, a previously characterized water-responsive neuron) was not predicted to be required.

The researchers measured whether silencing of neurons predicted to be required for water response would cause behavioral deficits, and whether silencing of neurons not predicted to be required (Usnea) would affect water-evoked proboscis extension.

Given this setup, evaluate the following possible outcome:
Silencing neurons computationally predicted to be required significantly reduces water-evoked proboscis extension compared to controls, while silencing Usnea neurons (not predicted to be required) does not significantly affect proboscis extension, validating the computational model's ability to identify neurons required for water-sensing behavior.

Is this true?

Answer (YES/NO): NO